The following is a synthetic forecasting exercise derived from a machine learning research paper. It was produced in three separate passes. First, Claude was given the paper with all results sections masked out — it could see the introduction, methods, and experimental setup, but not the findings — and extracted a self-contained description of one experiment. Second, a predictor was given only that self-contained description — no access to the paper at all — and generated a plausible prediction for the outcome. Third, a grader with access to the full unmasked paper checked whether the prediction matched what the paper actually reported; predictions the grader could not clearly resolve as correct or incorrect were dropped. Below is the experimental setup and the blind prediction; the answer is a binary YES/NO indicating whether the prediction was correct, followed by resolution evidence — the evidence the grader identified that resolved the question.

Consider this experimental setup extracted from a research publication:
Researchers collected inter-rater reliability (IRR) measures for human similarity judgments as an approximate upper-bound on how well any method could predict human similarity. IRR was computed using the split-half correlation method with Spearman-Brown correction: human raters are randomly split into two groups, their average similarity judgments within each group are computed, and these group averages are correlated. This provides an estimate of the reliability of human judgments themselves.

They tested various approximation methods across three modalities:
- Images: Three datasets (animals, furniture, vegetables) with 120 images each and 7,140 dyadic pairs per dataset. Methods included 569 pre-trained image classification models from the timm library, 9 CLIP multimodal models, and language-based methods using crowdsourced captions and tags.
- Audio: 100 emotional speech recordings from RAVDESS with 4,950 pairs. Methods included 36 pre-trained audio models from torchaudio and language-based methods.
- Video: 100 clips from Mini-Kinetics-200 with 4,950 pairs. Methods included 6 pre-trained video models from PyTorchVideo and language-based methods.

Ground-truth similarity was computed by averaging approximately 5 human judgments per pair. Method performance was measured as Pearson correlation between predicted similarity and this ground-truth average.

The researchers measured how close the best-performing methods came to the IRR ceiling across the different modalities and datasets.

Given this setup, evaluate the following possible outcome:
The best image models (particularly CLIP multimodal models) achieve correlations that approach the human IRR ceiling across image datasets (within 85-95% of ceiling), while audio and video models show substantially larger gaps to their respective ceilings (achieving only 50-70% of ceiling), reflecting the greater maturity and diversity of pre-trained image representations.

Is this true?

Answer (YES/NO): NO